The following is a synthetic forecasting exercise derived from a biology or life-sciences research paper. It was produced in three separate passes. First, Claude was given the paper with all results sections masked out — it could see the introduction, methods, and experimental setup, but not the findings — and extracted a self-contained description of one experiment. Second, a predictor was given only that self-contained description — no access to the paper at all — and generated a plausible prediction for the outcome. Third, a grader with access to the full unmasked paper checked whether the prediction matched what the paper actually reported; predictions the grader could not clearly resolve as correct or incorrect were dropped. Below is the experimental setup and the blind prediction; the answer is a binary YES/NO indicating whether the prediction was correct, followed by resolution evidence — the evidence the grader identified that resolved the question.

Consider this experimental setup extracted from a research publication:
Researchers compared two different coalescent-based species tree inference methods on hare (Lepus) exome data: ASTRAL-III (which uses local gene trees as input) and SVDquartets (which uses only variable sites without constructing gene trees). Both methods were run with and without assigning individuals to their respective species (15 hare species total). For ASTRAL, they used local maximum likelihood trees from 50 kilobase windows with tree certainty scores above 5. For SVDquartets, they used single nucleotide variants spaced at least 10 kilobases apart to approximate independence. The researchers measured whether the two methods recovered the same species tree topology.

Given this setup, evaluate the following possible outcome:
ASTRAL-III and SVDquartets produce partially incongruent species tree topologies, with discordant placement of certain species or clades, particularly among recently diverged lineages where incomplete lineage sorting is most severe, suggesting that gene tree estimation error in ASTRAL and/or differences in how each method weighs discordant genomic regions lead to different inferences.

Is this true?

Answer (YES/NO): NO